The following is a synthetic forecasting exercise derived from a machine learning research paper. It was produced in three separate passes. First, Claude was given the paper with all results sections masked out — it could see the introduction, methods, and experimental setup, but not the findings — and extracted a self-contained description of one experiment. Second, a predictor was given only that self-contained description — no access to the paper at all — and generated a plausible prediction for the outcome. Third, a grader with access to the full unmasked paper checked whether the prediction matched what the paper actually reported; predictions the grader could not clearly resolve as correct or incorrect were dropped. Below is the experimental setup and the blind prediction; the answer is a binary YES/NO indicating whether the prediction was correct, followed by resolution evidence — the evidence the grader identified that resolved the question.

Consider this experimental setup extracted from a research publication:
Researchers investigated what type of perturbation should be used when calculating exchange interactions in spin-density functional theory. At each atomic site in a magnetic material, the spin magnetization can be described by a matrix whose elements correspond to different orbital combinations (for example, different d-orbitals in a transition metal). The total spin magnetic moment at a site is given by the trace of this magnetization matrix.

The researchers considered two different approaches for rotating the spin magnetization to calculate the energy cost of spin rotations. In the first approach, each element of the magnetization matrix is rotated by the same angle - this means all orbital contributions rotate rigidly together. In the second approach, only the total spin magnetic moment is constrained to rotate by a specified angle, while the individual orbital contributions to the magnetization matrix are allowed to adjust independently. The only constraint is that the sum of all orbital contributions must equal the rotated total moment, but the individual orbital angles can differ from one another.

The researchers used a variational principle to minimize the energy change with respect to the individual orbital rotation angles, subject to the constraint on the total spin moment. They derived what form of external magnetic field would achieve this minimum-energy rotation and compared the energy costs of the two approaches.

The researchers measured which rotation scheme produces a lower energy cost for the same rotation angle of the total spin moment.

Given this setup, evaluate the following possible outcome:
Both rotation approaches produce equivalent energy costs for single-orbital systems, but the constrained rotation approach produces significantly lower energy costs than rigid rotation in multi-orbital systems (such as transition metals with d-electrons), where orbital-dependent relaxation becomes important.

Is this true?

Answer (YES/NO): NO